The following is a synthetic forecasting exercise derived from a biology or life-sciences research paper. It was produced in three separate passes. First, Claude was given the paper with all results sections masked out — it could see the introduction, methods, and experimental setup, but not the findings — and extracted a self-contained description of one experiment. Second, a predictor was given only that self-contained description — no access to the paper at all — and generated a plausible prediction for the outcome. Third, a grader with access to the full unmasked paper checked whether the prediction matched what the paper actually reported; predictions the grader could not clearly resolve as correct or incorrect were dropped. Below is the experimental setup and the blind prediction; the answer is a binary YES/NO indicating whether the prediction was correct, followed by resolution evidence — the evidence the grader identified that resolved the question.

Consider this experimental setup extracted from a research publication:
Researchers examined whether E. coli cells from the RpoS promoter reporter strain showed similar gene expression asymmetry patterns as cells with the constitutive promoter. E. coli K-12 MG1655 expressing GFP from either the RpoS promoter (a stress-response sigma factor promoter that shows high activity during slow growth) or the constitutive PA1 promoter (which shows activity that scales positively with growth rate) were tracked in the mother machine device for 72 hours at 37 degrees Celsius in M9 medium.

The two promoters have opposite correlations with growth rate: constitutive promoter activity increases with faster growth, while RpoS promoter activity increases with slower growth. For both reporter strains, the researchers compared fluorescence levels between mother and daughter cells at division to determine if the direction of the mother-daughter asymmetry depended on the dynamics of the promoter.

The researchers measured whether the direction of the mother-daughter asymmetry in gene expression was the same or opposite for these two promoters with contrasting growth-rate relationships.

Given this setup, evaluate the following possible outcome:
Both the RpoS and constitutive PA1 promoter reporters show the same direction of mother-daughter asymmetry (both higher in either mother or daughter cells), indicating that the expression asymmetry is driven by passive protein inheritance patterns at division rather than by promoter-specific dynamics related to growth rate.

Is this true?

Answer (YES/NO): YES